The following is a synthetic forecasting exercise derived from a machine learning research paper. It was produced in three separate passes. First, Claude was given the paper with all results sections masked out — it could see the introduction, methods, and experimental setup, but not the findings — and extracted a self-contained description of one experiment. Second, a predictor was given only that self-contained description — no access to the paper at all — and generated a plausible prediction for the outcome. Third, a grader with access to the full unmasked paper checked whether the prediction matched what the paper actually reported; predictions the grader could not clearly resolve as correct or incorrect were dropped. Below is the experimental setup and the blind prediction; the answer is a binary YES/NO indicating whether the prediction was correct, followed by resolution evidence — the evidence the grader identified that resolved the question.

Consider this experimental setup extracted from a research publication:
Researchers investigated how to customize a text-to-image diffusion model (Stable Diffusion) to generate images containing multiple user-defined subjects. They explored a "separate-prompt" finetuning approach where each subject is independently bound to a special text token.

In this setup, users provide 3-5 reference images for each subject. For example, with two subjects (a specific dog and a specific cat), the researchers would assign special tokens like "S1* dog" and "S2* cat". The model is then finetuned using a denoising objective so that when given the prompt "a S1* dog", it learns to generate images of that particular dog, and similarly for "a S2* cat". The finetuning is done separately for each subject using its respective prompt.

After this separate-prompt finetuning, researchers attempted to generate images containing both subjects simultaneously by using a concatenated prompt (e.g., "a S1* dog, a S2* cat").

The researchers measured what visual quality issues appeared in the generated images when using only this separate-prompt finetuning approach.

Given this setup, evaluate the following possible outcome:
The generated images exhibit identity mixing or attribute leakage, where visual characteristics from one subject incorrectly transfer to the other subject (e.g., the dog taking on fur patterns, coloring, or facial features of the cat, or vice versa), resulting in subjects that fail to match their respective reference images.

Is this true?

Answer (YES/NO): YES